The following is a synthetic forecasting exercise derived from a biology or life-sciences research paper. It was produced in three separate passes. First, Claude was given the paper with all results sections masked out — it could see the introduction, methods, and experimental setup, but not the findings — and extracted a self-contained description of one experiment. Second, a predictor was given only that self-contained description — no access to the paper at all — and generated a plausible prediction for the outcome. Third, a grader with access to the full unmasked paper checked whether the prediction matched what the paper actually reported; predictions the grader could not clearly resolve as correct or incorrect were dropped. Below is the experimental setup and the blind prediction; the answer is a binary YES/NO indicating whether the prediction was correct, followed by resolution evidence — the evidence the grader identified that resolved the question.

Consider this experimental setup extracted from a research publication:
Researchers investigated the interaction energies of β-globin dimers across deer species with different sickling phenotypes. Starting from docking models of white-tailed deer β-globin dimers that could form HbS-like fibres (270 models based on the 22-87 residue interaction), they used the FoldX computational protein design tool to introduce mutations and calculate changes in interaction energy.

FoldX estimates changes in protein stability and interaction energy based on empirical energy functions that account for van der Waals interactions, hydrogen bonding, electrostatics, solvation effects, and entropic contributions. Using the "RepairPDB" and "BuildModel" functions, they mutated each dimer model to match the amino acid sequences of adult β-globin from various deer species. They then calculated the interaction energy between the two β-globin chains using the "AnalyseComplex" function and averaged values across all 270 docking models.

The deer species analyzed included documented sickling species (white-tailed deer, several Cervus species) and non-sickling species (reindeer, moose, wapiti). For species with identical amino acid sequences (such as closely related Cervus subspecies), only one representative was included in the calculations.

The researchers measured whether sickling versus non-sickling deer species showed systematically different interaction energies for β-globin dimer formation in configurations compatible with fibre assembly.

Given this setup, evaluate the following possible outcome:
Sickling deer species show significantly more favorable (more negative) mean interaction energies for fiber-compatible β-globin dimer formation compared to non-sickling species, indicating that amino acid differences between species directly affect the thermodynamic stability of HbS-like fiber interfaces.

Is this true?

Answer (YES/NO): YES